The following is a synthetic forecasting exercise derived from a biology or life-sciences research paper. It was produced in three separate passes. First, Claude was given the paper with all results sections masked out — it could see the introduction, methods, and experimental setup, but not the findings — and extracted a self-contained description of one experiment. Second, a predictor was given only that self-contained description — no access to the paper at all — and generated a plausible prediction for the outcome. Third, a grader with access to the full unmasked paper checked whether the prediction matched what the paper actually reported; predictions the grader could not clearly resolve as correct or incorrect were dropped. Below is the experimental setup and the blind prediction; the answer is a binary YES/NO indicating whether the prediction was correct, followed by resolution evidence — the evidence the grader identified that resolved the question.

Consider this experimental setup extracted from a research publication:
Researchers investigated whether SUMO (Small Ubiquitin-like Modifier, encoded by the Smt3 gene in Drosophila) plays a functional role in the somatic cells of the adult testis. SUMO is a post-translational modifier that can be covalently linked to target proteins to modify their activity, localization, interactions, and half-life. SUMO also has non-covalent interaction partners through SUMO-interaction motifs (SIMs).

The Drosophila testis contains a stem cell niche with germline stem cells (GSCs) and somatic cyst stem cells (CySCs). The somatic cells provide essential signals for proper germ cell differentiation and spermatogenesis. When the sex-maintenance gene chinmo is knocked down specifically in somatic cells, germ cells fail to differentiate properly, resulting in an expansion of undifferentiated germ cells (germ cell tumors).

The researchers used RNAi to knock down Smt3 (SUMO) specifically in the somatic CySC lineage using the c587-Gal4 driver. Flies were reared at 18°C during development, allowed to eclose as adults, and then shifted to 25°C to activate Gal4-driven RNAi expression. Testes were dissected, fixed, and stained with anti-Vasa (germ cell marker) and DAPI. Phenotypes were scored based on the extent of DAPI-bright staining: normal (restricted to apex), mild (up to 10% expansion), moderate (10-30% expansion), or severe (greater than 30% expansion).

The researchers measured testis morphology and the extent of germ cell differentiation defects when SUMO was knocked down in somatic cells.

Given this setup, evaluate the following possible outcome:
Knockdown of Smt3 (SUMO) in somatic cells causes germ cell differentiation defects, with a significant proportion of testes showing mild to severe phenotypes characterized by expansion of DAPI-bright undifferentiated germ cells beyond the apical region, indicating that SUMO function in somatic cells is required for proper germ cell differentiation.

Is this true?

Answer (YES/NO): YES